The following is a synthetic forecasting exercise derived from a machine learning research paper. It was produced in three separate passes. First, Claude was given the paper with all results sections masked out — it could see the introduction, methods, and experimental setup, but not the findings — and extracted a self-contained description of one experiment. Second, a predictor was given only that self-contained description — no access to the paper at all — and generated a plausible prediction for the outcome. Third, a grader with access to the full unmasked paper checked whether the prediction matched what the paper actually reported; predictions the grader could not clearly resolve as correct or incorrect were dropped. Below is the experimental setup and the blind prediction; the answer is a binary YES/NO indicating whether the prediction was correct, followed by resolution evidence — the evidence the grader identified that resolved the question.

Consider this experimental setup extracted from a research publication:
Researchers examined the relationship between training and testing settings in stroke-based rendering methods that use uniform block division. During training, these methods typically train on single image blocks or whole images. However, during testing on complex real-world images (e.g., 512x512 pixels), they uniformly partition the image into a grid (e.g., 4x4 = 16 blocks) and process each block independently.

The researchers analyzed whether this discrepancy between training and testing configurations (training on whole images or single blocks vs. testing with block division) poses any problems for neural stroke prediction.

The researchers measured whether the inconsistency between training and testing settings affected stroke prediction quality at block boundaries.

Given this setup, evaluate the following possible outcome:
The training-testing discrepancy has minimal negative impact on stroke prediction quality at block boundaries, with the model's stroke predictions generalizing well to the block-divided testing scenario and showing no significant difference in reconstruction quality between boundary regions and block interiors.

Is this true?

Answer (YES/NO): NO